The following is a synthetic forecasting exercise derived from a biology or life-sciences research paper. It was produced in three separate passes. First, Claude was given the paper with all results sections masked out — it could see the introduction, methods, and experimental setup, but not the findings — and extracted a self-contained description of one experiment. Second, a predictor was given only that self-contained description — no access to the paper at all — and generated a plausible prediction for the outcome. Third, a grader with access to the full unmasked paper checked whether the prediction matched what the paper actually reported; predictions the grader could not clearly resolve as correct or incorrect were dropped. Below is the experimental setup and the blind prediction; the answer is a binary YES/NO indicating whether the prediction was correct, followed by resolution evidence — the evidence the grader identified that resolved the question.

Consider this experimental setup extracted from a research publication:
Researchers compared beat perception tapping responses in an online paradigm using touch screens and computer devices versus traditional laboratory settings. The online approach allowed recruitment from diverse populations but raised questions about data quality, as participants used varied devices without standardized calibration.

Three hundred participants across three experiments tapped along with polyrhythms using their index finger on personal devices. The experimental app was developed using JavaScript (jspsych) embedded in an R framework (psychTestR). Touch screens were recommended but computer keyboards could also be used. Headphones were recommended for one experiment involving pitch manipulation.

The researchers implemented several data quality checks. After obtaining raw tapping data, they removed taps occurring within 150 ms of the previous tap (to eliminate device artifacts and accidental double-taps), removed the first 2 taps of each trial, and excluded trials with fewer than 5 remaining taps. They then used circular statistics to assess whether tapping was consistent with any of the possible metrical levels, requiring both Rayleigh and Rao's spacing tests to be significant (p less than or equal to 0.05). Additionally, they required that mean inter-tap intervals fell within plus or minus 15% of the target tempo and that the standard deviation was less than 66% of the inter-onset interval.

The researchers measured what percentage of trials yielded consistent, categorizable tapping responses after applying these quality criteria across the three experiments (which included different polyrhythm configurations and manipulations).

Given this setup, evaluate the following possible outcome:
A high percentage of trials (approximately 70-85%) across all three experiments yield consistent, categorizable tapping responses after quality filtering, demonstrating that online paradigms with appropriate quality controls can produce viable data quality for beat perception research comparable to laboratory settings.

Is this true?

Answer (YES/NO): NO